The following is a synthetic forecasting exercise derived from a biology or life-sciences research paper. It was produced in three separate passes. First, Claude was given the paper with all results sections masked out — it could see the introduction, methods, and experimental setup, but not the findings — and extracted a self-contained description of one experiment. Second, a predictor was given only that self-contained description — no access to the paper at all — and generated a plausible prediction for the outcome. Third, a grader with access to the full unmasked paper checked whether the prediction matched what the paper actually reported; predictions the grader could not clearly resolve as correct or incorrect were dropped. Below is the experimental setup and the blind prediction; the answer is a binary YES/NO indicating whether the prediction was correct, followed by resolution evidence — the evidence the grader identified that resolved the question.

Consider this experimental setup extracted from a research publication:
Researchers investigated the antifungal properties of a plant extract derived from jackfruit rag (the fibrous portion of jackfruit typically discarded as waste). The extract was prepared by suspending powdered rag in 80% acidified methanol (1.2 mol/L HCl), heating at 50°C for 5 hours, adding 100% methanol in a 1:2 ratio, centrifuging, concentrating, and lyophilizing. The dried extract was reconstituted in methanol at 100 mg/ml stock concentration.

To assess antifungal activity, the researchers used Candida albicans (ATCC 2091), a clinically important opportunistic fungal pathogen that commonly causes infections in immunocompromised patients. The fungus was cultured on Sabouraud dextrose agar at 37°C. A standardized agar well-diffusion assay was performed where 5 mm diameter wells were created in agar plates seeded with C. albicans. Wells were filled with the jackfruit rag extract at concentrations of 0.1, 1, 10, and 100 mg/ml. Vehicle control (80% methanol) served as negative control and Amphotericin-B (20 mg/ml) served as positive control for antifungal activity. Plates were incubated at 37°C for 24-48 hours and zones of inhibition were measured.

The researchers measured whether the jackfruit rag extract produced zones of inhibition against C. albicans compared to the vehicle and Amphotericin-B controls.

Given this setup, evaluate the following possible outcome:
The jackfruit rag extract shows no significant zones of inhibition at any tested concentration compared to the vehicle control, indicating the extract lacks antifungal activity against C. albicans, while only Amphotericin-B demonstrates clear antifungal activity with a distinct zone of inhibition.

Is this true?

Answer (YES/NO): YES